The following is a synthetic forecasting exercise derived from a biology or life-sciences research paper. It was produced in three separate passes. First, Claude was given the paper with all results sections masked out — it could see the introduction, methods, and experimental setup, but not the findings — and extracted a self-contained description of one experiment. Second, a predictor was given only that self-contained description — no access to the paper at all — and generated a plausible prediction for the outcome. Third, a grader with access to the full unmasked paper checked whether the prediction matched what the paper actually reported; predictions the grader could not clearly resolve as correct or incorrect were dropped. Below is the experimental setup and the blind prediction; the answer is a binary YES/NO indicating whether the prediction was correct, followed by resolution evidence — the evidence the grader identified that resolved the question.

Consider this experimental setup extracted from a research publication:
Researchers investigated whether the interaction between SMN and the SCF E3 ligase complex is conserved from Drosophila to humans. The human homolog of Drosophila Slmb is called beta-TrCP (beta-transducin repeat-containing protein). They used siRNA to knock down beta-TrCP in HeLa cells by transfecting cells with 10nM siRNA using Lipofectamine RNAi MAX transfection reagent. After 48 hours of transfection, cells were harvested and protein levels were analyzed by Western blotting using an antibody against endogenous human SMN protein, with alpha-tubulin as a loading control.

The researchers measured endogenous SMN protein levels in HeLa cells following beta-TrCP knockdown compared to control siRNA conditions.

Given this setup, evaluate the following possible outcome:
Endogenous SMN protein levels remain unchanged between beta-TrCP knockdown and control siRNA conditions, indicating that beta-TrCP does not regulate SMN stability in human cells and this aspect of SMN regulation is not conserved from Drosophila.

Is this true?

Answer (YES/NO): NO